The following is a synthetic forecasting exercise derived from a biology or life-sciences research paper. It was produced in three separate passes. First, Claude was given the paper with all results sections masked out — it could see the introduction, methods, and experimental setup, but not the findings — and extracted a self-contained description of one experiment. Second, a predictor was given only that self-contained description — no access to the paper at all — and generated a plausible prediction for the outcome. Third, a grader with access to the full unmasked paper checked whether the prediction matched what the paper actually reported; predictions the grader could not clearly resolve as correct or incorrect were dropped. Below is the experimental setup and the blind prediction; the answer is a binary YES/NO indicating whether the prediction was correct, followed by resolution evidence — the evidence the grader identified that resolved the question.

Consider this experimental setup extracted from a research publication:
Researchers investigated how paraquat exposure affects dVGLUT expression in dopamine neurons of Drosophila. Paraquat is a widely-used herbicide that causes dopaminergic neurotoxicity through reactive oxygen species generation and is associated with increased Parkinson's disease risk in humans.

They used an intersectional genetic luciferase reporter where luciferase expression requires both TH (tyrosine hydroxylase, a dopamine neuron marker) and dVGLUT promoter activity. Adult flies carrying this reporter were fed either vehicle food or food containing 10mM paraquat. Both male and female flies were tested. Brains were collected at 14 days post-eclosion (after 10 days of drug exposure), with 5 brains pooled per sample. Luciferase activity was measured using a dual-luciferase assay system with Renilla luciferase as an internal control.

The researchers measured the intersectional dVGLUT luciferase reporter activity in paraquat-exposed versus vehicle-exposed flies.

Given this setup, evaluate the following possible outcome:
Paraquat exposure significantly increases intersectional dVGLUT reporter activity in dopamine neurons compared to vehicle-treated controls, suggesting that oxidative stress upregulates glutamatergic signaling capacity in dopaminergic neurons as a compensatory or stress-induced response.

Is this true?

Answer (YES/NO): YES